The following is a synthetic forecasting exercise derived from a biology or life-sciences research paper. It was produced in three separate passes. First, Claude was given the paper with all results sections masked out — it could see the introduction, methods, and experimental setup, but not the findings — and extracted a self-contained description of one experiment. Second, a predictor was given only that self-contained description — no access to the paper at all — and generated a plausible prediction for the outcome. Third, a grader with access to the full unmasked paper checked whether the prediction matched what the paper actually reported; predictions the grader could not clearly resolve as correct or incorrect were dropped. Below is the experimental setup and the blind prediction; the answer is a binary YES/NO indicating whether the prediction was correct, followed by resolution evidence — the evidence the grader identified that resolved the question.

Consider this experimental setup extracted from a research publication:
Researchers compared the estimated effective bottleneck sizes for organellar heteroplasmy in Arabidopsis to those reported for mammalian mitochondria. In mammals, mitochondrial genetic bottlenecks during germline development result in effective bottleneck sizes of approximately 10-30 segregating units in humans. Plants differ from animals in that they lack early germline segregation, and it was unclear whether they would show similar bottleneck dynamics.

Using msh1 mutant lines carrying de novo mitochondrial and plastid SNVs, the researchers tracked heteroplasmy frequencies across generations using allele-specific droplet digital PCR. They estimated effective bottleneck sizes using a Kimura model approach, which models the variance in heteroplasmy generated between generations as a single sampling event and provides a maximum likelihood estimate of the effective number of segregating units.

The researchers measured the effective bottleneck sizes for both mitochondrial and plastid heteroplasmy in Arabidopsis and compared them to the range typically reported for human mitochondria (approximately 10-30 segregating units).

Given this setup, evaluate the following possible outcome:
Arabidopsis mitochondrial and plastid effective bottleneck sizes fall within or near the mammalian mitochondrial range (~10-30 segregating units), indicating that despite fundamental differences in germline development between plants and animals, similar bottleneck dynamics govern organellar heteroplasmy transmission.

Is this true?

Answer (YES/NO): NO